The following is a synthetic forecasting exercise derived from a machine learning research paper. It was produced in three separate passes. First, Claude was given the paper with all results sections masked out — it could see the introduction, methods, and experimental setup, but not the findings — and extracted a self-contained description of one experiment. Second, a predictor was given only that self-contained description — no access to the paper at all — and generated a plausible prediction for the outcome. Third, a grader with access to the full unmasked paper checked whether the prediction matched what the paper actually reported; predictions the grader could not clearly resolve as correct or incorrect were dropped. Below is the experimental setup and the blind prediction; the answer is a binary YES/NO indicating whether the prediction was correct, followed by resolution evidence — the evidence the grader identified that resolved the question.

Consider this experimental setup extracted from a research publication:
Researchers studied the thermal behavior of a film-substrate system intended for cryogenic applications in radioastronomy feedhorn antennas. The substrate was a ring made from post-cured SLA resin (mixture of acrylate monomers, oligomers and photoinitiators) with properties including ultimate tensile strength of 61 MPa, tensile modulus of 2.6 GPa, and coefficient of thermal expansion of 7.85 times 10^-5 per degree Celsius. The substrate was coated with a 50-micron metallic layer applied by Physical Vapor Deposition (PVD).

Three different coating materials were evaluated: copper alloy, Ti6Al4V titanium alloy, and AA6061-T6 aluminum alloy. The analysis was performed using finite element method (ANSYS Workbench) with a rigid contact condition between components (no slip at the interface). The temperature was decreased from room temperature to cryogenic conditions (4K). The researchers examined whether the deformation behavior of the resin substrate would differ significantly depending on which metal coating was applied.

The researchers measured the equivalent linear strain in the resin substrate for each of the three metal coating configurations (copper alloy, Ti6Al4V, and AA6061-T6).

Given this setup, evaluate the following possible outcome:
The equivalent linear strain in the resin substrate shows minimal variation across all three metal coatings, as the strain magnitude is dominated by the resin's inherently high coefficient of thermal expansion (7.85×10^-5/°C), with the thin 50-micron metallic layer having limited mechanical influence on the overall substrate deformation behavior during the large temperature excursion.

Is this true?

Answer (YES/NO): YES